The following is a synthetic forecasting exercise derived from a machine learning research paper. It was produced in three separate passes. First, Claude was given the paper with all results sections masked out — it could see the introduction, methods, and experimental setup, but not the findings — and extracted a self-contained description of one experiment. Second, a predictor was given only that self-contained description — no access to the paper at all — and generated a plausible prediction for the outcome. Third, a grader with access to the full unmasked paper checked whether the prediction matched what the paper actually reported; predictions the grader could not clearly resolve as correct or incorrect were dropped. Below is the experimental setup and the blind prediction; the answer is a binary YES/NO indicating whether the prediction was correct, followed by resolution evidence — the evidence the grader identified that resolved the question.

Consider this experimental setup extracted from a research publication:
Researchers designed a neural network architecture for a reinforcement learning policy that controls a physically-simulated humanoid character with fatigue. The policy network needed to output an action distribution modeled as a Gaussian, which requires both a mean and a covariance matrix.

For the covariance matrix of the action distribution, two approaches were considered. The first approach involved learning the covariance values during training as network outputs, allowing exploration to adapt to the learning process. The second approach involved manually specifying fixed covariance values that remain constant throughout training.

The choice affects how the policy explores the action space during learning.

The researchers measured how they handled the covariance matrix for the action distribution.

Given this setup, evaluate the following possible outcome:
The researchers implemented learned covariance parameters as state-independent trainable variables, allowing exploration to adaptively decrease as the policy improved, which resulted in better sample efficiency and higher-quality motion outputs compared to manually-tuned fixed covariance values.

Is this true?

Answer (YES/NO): NO